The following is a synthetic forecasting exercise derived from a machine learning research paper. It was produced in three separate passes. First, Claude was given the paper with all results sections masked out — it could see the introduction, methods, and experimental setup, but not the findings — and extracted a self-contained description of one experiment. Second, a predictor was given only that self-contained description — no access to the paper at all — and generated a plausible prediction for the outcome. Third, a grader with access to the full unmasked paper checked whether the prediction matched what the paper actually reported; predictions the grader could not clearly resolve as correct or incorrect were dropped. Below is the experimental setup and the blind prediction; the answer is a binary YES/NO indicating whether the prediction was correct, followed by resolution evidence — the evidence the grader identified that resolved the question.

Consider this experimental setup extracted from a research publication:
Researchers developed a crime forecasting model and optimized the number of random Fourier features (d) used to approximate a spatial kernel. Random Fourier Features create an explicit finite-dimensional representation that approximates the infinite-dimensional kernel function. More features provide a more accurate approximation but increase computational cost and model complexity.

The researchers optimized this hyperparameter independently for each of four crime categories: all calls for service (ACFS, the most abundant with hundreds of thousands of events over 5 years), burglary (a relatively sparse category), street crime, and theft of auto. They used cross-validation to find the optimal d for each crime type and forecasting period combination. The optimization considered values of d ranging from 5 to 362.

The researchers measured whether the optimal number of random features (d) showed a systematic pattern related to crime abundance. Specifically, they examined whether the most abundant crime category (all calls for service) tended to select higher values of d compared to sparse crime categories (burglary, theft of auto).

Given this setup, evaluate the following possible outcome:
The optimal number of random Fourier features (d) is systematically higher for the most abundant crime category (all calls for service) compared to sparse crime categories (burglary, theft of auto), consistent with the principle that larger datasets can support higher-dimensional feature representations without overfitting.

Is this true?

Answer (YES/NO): YES